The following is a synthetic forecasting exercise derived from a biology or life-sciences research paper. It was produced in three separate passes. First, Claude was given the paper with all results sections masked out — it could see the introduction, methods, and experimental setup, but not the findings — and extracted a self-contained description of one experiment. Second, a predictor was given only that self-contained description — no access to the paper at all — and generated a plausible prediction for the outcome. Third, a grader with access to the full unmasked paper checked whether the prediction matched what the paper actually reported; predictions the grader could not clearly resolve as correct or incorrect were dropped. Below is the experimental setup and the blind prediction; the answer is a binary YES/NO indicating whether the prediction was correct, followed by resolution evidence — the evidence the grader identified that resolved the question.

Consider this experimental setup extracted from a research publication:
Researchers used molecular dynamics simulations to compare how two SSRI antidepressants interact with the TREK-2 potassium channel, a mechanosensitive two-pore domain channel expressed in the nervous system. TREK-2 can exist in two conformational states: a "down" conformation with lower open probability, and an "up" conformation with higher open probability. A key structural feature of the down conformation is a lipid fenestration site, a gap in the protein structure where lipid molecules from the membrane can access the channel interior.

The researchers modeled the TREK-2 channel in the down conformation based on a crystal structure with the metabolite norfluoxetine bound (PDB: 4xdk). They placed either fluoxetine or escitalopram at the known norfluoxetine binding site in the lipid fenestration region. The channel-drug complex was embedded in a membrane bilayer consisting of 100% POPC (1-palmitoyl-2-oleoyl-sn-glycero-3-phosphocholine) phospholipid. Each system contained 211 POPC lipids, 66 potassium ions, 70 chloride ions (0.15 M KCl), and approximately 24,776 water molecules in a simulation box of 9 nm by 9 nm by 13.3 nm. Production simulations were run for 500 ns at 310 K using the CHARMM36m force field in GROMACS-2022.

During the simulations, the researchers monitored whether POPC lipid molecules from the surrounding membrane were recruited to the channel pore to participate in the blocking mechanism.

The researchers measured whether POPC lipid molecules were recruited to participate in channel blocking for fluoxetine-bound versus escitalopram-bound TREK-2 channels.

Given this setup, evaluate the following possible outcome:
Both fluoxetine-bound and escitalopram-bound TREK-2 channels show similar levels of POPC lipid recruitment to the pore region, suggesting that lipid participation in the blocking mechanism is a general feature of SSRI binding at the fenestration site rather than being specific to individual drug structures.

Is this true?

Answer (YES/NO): NO